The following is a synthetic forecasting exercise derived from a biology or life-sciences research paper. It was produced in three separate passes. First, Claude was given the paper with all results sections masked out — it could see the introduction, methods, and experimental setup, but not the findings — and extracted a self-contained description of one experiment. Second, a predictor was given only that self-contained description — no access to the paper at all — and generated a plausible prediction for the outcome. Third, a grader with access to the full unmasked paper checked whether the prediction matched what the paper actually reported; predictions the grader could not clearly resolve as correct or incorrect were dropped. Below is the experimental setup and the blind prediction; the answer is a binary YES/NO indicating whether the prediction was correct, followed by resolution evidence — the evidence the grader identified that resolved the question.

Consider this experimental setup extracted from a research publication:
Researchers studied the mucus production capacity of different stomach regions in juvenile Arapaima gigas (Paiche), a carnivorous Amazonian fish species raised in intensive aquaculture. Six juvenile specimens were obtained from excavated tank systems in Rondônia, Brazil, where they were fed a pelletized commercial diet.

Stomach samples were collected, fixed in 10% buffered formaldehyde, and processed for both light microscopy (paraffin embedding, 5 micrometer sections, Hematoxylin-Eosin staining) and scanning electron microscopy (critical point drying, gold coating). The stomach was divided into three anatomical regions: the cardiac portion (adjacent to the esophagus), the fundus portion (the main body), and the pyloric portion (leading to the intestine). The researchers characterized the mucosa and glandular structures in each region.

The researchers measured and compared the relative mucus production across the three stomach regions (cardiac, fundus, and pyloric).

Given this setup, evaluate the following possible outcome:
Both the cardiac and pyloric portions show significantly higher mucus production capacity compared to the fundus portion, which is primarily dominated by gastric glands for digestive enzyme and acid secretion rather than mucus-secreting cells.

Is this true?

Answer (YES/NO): YES